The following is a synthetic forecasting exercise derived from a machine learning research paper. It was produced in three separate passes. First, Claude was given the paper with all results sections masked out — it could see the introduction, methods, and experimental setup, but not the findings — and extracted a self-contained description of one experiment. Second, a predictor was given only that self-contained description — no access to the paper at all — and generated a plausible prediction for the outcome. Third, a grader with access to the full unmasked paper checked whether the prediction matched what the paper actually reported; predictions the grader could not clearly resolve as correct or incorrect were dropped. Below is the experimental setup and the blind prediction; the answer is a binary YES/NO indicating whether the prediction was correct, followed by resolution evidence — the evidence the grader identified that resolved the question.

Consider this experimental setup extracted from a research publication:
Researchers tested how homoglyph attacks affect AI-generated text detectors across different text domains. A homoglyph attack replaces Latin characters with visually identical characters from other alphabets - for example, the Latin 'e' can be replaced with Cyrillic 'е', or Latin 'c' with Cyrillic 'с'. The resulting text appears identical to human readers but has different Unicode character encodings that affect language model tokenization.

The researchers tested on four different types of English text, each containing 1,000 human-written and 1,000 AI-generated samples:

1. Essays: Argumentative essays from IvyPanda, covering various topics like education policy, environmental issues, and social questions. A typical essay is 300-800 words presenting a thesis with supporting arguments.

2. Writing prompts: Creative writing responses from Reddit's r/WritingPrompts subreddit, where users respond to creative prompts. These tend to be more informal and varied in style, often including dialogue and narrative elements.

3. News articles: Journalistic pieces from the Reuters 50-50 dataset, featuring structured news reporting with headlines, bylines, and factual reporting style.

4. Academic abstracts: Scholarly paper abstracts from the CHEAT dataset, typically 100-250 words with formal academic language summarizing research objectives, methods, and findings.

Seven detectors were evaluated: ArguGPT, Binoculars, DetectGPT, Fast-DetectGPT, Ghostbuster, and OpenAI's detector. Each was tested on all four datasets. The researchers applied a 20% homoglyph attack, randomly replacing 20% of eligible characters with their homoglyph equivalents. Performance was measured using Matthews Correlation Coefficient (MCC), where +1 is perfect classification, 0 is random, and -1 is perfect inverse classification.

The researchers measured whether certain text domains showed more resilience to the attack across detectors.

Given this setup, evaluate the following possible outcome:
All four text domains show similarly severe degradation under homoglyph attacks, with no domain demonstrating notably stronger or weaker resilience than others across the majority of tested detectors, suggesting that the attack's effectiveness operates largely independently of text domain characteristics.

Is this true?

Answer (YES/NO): YES